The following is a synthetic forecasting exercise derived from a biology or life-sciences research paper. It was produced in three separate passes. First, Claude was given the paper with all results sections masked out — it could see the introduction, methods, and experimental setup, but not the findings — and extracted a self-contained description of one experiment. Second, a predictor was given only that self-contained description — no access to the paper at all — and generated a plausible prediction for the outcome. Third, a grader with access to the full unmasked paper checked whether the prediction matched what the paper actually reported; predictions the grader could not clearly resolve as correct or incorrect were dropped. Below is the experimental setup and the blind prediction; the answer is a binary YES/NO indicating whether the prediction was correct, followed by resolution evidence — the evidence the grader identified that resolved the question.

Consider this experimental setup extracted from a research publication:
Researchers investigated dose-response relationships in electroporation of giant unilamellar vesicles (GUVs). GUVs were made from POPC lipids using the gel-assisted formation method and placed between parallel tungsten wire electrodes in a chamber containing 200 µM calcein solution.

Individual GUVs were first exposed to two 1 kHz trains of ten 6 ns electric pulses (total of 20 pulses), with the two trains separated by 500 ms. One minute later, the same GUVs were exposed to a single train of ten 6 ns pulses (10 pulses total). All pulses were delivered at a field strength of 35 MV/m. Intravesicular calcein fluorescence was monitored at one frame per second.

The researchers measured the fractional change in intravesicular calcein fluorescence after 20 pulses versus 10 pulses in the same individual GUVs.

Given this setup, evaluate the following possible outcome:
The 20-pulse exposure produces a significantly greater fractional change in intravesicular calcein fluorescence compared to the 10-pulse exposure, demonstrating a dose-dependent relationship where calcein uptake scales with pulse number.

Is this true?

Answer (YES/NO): YES